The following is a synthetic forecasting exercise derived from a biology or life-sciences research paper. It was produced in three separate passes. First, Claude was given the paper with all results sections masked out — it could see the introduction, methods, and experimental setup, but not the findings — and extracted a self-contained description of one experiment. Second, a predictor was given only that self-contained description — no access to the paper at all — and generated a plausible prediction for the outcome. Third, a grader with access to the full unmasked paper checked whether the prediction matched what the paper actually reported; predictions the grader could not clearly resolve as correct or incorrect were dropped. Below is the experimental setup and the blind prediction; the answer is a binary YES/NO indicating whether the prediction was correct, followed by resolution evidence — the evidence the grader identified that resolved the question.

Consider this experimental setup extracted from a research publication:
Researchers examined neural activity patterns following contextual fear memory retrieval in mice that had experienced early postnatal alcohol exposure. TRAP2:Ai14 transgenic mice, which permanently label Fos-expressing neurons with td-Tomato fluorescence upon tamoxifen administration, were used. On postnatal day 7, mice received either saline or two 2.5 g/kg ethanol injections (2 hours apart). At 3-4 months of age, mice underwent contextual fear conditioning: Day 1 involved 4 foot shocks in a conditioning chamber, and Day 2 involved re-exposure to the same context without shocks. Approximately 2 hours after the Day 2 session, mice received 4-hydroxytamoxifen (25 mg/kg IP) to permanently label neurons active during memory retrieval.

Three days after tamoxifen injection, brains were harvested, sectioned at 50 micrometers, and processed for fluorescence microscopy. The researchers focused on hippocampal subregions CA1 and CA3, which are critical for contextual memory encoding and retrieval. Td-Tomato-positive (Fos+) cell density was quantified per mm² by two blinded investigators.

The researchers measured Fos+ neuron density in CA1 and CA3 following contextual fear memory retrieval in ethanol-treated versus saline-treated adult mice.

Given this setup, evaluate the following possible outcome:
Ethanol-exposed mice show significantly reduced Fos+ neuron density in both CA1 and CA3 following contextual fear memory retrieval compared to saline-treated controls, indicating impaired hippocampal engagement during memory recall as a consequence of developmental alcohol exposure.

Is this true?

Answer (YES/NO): NO